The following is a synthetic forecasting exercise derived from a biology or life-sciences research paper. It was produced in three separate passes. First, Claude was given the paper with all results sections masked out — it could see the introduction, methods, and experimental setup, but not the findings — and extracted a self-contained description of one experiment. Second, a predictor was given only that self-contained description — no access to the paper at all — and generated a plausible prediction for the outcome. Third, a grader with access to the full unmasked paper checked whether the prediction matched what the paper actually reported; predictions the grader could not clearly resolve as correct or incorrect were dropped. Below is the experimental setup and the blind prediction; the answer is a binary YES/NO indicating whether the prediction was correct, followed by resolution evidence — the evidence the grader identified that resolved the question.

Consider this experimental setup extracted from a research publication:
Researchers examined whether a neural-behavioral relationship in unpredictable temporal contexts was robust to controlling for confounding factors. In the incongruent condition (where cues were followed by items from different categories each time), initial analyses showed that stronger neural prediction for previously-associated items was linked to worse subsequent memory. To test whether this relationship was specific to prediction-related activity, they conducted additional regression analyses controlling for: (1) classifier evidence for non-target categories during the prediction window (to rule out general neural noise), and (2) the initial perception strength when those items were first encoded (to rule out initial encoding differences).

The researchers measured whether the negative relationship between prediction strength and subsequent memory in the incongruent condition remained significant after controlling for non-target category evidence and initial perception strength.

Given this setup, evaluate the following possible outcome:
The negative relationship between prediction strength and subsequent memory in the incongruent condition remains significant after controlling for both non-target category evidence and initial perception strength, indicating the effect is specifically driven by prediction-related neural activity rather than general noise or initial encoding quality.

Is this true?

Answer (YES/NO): YES